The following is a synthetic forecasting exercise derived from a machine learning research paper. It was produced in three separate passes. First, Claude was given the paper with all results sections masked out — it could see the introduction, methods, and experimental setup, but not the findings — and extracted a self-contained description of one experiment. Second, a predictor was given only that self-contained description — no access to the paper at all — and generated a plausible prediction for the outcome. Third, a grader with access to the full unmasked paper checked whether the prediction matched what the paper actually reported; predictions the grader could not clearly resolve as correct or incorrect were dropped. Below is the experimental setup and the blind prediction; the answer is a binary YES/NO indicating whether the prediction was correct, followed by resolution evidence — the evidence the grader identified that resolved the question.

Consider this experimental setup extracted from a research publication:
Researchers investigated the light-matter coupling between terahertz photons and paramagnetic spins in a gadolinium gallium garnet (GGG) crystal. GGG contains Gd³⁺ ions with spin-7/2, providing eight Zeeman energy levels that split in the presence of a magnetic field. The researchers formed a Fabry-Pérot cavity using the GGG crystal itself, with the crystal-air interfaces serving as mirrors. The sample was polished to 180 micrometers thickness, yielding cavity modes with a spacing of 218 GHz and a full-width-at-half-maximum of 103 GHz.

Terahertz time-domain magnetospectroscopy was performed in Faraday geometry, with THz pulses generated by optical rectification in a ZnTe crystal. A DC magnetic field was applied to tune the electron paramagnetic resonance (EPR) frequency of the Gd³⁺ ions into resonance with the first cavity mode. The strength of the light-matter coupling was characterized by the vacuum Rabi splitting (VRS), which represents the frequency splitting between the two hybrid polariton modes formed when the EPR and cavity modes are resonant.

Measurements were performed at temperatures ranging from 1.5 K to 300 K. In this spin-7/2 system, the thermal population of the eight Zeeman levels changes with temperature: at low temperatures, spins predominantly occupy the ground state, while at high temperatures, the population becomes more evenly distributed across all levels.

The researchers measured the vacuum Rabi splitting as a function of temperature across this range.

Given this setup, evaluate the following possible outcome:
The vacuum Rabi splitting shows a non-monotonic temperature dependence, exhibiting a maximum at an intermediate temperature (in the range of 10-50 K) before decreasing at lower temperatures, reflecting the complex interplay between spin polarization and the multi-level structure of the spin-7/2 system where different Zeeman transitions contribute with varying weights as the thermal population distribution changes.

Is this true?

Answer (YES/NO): NO